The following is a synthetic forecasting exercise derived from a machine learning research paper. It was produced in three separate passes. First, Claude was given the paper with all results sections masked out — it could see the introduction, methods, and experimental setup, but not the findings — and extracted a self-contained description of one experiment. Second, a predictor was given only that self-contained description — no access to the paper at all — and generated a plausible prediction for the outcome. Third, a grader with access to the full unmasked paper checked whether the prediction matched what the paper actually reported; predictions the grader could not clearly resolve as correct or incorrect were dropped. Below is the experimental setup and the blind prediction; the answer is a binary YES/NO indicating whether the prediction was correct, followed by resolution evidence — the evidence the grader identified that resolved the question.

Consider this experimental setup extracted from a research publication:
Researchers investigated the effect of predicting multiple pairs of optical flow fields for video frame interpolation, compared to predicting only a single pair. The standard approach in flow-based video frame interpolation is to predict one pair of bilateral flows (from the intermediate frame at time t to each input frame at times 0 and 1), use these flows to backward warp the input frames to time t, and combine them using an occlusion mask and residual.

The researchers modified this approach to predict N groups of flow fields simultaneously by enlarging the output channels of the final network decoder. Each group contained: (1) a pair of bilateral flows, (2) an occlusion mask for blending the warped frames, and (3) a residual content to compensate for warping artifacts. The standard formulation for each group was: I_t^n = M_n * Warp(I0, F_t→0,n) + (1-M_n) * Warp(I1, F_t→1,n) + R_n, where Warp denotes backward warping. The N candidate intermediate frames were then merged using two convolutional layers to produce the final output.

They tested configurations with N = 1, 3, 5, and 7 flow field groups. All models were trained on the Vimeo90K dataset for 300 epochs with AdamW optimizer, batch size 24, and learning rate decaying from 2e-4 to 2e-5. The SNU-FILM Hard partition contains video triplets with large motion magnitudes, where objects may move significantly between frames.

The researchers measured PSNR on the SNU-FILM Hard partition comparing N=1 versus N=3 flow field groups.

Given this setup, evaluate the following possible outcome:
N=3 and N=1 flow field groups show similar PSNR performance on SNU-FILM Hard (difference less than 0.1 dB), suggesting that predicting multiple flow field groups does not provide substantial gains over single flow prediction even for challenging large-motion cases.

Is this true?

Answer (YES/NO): NO